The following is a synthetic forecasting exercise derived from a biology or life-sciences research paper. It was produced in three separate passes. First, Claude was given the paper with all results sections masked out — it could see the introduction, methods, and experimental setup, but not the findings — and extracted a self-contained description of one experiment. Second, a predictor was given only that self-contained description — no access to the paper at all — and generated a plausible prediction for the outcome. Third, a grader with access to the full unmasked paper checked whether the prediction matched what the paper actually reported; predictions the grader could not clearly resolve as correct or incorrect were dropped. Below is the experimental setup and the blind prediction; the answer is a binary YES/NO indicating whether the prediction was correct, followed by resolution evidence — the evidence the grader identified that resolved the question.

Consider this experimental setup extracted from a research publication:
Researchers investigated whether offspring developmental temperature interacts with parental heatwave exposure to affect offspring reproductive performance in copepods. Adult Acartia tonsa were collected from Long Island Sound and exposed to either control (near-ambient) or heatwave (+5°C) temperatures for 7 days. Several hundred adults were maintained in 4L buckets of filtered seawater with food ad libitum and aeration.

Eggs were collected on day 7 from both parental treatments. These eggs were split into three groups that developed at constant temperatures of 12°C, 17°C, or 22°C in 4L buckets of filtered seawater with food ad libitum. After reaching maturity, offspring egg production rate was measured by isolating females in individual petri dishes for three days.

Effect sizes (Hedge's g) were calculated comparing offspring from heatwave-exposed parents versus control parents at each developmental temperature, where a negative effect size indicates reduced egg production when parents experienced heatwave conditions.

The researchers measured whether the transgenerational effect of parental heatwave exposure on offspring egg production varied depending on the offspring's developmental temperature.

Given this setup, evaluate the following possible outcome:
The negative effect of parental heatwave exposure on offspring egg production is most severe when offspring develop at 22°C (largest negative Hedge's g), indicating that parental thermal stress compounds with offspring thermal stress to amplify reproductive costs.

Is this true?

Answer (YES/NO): NO